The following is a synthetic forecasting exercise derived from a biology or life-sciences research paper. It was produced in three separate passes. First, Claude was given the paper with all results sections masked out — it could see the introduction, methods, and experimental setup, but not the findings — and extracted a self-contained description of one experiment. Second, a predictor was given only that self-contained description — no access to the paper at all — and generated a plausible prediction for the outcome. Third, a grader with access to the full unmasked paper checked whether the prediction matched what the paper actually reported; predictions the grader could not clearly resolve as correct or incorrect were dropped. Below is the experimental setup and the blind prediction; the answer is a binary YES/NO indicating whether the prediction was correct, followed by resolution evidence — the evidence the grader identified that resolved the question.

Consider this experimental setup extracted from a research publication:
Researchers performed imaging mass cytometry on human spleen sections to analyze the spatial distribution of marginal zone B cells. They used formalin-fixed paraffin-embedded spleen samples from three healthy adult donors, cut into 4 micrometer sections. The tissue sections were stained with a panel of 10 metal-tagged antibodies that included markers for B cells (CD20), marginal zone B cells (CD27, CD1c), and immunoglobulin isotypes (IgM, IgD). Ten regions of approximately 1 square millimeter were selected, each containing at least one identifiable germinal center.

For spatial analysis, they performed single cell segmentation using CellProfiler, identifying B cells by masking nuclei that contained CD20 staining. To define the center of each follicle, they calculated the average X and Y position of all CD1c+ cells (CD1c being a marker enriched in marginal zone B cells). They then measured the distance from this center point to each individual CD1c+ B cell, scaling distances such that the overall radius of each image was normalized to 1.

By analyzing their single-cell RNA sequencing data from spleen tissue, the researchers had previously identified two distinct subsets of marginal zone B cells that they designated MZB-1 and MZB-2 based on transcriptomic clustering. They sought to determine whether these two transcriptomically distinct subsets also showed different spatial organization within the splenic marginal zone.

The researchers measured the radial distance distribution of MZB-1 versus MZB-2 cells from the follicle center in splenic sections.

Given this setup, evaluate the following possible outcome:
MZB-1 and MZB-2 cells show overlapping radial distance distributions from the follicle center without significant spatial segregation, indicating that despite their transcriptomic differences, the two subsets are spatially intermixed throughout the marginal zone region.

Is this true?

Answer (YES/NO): NO